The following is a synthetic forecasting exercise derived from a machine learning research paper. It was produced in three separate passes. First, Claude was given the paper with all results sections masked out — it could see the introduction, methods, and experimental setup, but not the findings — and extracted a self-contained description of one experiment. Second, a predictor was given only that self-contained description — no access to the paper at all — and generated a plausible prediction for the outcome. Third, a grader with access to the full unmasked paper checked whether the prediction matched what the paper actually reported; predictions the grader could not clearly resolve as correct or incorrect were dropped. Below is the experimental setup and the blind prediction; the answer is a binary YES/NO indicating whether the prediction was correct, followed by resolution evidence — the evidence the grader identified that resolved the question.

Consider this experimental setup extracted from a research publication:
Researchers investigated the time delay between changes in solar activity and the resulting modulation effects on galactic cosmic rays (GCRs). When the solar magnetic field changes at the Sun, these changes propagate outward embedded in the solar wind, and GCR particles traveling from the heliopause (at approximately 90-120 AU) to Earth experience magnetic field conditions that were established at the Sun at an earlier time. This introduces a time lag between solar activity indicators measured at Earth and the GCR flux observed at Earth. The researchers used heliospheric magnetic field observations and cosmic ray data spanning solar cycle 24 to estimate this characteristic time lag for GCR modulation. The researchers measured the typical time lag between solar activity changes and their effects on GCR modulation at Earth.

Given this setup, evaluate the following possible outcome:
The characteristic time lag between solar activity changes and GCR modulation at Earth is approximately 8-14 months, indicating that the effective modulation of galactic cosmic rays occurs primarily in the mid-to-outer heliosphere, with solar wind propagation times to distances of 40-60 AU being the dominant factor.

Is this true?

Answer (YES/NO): YES